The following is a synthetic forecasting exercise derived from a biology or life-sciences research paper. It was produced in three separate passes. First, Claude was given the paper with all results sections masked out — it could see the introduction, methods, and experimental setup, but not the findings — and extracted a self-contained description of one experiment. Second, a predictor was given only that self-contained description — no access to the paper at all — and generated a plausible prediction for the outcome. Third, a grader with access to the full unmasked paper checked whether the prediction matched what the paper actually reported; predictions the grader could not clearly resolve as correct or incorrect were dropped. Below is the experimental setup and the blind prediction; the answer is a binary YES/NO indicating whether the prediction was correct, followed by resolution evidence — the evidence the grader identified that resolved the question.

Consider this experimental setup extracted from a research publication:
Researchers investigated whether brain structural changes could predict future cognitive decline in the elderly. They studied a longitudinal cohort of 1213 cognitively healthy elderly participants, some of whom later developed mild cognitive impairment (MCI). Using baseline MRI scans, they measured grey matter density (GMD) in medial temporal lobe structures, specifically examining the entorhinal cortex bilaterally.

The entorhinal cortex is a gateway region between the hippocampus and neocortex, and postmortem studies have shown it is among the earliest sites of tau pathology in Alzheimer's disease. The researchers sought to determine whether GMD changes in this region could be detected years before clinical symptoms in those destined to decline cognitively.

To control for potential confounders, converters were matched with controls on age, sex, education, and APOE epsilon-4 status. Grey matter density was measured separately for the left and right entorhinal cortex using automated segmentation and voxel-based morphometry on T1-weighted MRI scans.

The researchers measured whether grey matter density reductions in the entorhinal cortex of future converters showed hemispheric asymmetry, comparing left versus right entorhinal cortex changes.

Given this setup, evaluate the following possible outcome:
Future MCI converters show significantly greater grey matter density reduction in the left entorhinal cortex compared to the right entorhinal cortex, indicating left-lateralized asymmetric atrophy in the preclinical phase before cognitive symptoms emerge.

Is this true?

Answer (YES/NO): NO